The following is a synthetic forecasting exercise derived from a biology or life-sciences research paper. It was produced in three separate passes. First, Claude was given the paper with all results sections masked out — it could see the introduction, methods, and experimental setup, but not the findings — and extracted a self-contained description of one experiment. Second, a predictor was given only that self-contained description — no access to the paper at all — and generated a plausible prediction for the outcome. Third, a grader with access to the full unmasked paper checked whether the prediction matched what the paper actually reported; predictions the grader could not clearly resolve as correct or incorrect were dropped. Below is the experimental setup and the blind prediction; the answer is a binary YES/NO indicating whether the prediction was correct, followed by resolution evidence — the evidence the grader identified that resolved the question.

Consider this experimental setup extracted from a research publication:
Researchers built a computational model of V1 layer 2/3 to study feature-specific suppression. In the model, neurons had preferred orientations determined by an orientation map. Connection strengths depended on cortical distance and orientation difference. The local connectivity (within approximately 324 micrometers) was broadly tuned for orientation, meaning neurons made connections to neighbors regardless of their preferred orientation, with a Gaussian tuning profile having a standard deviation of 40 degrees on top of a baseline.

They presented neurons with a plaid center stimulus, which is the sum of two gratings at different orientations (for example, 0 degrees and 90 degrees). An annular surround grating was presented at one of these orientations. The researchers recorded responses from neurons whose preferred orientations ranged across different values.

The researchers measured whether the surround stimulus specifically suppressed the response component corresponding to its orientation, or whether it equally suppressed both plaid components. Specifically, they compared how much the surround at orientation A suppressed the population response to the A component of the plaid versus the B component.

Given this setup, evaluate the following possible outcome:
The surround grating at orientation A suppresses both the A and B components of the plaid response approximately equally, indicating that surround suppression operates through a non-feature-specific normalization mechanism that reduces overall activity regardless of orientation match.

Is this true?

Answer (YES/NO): NO